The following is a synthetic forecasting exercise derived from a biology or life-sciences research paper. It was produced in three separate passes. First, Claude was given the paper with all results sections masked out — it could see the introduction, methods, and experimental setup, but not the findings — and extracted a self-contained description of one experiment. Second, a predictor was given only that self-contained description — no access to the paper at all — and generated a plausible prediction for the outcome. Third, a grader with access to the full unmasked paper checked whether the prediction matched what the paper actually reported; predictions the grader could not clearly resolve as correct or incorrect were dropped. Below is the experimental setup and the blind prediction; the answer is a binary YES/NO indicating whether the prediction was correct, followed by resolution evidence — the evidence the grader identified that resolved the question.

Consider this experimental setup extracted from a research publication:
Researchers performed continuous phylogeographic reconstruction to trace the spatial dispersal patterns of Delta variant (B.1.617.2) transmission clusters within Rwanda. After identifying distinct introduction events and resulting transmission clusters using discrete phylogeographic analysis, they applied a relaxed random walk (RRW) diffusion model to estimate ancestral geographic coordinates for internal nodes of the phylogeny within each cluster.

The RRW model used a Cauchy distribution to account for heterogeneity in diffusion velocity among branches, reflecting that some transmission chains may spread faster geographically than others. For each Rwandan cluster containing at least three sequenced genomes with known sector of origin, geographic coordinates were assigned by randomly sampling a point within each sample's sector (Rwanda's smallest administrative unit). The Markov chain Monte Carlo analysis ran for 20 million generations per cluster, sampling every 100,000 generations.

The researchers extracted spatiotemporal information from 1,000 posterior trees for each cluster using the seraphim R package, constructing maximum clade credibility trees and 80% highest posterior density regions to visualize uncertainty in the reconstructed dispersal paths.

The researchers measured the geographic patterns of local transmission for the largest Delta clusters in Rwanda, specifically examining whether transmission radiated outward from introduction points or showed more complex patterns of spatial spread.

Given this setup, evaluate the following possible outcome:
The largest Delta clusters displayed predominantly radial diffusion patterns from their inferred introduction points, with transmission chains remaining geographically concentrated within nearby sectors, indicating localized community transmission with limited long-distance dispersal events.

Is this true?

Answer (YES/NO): NO